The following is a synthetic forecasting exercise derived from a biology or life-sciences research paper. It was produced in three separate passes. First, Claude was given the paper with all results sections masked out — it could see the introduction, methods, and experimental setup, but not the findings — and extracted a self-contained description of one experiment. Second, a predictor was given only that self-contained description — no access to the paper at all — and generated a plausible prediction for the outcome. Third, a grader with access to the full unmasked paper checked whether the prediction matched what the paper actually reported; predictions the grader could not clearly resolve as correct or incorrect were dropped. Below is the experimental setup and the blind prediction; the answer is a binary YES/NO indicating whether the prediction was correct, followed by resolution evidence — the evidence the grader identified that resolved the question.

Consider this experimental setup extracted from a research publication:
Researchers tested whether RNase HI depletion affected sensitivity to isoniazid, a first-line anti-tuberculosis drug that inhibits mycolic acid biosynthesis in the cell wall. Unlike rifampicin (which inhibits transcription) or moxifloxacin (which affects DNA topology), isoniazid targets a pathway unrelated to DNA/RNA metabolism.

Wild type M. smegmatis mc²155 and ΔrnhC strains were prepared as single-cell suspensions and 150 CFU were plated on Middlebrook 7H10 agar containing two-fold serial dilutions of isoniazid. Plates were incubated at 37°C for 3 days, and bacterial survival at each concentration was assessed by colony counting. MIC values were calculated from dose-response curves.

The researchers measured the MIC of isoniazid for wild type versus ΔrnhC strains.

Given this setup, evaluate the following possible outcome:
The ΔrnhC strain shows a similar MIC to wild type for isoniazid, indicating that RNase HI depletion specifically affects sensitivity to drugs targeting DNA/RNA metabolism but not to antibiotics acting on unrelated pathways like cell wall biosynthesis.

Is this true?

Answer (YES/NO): YES